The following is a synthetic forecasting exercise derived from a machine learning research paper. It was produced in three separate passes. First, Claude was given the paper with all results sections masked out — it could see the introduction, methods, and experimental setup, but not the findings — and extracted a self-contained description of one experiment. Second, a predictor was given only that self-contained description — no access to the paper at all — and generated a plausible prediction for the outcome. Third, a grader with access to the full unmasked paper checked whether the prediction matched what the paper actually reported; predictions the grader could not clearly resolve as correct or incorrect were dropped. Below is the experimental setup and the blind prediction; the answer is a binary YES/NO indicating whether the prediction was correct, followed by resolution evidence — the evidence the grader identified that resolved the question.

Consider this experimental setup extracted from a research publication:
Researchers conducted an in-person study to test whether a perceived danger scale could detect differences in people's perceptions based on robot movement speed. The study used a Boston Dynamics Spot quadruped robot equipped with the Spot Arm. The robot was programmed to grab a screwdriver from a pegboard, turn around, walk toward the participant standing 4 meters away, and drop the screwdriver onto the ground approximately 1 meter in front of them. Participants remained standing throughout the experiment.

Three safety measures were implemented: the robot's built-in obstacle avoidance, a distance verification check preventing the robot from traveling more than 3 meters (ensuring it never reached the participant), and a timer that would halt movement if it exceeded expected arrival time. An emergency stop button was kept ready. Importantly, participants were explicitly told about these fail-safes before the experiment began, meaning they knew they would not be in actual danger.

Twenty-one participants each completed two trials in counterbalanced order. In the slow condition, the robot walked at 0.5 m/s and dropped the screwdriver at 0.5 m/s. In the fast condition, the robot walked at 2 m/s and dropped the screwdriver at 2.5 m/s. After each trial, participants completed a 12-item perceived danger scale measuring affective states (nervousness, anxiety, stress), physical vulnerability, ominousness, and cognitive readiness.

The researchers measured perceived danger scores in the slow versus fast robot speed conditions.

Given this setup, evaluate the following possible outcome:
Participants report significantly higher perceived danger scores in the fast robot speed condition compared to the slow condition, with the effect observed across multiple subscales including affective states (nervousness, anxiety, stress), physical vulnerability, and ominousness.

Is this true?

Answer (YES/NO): NO